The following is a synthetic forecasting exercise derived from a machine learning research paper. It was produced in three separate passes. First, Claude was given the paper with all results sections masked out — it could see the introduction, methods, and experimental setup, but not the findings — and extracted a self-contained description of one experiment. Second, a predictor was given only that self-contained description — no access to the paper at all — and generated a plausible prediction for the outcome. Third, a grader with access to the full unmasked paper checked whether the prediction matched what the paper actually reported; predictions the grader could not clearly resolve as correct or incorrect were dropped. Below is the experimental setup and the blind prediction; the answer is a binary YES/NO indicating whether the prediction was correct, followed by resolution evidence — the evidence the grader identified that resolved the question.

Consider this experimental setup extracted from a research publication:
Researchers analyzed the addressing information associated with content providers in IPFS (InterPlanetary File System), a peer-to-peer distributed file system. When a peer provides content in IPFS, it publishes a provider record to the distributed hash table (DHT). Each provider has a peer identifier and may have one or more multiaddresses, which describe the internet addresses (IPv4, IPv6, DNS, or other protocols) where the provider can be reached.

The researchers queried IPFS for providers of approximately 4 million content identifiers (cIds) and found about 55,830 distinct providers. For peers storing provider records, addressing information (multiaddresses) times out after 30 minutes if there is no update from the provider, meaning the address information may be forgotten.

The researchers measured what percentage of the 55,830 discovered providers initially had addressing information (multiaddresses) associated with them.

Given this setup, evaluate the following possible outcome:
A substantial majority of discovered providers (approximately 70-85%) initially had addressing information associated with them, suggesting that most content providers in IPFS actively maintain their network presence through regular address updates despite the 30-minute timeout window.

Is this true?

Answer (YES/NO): NO